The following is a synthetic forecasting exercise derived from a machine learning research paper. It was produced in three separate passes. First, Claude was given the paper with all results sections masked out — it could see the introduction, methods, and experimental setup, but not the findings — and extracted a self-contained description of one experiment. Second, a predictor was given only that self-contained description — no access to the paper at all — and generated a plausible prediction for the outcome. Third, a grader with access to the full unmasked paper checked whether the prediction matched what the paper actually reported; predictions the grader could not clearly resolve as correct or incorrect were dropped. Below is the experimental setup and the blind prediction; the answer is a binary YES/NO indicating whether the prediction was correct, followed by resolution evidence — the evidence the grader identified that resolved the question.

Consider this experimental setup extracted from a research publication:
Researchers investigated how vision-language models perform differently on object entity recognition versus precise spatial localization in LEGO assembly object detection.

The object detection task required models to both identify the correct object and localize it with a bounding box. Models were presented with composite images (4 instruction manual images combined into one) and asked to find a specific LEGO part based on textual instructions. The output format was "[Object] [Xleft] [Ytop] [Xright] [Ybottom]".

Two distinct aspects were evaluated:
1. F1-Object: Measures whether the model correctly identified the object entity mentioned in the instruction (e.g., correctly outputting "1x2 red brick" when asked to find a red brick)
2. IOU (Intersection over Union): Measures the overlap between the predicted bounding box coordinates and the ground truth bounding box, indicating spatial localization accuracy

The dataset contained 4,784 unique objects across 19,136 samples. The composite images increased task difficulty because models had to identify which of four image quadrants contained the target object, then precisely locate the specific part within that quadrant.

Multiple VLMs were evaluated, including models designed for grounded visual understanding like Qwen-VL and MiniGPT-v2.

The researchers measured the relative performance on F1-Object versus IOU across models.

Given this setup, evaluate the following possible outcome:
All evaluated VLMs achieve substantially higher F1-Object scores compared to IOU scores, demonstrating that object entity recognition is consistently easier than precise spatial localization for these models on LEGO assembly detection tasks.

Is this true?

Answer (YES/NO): YES